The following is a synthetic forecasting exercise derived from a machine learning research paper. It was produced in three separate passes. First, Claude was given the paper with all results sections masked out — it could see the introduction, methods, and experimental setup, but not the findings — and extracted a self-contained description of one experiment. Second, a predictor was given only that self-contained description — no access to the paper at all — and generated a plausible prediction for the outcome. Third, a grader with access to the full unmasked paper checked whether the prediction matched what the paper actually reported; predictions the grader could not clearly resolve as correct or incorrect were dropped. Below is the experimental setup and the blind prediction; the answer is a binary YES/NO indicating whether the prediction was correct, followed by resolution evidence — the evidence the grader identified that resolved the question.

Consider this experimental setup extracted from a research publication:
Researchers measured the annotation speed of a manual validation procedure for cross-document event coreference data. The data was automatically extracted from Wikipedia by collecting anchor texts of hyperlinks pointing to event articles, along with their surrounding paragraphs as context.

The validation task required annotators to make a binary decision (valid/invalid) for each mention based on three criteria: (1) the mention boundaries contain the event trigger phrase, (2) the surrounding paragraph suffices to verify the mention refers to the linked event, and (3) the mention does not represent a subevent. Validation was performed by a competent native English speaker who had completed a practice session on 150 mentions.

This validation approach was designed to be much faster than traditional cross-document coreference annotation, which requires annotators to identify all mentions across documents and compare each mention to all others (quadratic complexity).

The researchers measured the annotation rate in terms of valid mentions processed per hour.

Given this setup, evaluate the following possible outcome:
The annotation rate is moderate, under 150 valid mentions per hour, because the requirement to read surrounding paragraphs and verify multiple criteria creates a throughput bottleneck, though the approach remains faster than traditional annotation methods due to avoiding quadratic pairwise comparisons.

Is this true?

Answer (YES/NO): NO